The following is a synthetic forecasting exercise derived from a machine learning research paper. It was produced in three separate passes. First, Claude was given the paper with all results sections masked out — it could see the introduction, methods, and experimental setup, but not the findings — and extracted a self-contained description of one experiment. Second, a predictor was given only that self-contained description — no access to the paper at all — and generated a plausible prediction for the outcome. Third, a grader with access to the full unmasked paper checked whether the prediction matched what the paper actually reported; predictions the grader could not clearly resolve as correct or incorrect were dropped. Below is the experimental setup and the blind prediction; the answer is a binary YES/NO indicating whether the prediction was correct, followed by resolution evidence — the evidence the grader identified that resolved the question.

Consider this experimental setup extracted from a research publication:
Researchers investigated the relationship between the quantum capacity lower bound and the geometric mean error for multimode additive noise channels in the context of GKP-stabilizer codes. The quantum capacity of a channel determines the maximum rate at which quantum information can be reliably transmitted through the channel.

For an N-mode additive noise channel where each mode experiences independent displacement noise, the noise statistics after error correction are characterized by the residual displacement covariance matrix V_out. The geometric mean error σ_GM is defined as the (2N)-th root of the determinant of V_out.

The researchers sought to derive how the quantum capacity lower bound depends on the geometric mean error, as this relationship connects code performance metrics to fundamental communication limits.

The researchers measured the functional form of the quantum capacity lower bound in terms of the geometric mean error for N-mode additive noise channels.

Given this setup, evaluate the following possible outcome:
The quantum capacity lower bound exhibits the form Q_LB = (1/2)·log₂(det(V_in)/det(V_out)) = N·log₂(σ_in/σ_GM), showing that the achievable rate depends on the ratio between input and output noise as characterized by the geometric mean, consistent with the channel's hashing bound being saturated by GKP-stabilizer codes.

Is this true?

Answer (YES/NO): NO